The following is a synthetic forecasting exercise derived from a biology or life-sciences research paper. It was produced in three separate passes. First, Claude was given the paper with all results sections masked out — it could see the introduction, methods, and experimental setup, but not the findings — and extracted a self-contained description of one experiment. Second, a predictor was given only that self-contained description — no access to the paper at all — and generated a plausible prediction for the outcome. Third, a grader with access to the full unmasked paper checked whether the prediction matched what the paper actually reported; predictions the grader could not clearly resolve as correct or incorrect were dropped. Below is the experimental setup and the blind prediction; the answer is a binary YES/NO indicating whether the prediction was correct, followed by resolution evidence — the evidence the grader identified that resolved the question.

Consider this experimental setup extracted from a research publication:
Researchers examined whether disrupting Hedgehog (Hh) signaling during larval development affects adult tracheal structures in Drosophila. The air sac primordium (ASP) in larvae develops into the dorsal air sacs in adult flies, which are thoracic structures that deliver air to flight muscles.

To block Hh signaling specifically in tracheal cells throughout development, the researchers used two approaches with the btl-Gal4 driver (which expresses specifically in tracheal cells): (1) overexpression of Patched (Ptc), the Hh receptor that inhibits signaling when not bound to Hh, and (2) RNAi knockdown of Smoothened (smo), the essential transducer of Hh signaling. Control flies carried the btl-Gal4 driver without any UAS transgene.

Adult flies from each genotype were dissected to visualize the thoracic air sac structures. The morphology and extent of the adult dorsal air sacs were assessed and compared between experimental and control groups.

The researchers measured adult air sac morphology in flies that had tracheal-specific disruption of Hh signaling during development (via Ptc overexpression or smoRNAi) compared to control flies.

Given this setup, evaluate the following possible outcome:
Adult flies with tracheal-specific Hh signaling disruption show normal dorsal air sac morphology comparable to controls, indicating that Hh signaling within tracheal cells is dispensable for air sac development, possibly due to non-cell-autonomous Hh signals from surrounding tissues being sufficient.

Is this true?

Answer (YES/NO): NO